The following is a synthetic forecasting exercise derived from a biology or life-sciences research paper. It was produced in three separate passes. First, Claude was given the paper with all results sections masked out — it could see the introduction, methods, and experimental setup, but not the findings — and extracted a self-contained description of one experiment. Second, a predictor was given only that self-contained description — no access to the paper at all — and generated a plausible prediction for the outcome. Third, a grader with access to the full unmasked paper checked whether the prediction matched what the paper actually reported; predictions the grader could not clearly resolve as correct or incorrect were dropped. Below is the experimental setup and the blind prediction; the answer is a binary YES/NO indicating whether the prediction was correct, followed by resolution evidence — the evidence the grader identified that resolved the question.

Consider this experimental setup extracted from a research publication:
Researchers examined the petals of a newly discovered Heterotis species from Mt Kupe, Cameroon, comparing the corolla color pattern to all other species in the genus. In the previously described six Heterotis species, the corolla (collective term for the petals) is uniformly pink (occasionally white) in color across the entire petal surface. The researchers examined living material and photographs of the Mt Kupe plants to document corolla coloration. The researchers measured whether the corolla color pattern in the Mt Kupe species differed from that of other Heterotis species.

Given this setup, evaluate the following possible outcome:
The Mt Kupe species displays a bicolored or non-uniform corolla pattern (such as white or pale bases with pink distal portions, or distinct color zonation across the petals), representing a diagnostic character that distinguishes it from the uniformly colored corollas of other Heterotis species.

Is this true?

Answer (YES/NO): YES